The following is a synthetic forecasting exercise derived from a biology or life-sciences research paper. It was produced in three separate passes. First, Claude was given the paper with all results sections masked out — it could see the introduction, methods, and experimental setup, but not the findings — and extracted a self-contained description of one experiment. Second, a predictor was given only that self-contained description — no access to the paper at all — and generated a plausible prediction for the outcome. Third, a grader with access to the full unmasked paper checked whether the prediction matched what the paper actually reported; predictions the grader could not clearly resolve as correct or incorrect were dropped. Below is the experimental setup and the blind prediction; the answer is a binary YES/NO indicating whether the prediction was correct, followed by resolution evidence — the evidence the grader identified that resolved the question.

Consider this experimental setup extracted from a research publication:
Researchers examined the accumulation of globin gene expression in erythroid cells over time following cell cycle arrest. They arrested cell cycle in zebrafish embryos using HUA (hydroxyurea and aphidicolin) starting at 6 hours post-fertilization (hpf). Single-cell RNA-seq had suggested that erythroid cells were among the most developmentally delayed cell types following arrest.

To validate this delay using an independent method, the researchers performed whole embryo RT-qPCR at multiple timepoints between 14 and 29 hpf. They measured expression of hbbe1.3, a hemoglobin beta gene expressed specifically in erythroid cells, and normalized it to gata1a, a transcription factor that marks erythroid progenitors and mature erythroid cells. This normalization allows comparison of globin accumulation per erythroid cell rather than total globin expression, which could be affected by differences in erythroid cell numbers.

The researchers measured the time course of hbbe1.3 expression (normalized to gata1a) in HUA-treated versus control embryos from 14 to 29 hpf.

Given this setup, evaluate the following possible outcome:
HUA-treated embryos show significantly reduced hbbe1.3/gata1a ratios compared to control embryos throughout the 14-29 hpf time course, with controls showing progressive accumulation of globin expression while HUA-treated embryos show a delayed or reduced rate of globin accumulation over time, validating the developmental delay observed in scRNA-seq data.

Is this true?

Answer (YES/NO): YES